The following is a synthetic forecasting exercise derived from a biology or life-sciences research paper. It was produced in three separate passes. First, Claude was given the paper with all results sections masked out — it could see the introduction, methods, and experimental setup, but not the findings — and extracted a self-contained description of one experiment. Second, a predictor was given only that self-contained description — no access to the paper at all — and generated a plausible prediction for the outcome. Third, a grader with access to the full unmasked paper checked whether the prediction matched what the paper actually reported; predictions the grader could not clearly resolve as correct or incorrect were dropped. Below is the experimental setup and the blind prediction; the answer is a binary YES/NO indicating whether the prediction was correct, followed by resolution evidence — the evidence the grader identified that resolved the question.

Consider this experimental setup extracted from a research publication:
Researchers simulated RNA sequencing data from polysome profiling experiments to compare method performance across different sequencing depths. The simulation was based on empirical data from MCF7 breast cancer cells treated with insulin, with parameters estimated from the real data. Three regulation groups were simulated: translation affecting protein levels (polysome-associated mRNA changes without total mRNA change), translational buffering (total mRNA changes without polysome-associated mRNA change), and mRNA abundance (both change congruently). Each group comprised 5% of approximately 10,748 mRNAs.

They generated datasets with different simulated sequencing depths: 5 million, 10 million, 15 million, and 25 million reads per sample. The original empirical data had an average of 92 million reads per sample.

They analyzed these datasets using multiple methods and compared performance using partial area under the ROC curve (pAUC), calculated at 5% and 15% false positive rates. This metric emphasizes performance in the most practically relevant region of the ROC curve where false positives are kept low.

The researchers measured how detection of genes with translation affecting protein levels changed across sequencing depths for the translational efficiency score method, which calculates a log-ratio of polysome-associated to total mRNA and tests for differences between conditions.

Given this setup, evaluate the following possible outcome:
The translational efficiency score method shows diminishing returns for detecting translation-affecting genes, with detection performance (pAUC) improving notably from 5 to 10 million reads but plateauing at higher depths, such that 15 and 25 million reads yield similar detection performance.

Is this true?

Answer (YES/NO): NO